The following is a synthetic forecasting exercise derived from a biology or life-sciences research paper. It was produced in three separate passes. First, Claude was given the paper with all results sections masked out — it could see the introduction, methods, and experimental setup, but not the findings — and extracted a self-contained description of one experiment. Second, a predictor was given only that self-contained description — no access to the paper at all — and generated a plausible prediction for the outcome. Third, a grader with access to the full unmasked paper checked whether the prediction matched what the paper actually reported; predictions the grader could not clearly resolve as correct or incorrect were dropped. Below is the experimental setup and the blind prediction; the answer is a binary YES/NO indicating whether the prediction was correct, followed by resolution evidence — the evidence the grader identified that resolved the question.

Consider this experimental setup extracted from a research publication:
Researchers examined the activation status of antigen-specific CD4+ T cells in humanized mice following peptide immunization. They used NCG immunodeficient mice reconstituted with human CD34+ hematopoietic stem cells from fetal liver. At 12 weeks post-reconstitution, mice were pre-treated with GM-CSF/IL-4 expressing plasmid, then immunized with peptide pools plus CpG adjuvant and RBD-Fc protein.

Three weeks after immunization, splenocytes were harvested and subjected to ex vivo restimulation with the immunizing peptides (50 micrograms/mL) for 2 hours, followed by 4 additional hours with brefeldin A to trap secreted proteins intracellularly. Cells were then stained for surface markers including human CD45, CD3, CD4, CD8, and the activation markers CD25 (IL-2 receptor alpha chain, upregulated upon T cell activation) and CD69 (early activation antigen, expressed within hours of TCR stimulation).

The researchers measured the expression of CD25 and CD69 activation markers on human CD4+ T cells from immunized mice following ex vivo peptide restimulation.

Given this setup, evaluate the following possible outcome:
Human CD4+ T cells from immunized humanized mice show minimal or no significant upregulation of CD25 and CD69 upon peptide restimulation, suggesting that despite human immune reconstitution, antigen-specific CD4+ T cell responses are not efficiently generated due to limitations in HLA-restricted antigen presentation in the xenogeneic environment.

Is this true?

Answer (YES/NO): NO